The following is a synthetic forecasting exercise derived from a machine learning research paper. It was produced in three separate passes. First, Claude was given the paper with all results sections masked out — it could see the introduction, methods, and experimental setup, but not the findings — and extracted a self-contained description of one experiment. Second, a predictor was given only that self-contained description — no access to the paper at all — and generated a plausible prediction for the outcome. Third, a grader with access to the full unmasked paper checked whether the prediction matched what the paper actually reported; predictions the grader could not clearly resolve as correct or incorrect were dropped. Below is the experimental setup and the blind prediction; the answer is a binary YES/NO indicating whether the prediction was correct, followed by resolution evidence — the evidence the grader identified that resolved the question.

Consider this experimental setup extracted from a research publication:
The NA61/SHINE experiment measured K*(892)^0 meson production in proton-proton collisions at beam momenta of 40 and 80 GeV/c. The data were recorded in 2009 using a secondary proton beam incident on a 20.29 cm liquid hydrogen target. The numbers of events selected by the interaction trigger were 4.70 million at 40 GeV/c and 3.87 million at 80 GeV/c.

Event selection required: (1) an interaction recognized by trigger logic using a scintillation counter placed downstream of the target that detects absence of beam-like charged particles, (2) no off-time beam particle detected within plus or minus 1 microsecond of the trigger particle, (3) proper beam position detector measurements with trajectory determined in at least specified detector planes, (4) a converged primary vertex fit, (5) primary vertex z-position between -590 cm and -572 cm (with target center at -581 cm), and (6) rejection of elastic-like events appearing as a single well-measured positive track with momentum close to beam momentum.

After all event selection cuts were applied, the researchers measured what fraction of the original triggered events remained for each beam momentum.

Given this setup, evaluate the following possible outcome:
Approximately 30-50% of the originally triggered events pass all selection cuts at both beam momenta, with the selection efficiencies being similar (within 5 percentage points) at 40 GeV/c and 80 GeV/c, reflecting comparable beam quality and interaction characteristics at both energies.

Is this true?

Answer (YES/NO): NO